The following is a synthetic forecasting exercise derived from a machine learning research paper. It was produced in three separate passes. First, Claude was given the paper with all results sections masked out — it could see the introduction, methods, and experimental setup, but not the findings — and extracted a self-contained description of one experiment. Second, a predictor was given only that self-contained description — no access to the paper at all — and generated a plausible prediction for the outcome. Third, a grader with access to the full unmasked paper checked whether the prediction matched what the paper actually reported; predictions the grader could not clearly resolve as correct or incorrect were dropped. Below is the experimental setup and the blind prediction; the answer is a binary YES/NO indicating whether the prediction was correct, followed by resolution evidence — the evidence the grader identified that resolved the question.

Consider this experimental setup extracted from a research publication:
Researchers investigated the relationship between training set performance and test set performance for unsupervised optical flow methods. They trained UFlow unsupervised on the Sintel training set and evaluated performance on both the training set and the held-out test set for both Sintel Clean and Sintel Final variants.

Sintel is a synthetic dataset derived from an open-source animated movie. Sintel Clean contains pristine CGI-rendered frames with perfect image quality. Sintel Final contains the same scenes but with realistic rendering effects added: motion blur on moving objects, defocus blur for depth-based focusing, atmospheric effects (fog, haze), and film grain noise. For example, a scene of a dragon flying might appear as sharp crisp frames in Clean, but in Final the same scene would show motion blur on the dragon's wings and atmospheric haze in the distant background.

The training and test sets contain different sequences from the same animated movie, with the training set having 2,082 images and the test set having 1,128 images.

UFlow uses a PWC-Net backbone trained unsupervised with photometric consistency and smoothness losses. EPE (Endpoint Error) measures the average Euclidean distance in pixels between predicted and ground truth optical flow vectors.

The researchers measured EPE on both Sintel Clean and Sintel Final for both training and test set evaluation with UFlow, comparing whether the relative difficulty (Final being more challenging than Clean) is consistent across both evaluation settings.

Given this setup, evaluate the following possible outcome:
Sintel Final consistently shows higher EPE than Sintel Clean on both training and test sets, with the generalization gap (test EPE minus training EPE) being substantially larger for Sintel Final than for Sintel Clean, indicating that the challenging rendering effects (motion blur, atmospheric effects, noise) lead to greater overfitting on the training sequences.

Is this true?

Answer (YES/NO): NO